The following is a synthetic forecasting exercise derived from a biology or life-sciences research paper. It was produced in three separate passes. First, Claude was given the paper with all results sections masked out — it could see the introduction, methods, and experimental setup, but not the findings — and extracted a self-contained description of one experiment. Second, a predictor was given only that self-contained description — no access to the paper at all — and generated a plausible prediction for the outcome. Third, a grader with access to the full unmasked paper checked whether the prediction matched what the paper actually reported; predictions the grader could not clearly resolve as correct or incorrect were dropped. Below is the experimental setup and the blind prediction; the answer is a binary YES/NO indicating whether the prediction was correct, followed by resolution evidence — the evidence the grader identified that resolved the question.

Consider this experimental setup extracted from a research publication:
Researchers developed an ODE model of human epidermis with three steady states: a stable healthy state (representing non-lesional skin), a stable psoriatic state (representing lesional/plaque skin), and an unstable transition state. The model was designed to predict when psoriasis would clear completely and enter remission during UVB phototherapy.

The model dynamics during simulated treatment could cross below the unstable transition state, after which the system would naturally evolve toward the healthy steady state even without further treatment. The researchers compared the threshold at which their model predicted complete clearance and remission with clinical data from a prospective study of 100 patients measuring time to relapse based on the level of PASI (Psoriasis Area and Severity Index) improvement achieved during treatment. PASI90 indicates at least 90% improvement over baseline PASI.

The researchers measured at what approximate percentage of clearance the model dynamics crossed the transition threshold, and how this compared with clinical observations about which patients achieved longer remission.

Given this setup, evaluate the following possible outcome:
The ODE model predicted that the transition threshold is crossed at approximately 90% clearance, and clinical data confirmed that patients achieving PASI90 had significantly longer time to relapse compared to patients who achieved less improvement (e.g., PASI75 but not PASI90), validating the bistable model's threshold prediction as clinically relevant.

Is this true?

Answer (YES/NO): YES